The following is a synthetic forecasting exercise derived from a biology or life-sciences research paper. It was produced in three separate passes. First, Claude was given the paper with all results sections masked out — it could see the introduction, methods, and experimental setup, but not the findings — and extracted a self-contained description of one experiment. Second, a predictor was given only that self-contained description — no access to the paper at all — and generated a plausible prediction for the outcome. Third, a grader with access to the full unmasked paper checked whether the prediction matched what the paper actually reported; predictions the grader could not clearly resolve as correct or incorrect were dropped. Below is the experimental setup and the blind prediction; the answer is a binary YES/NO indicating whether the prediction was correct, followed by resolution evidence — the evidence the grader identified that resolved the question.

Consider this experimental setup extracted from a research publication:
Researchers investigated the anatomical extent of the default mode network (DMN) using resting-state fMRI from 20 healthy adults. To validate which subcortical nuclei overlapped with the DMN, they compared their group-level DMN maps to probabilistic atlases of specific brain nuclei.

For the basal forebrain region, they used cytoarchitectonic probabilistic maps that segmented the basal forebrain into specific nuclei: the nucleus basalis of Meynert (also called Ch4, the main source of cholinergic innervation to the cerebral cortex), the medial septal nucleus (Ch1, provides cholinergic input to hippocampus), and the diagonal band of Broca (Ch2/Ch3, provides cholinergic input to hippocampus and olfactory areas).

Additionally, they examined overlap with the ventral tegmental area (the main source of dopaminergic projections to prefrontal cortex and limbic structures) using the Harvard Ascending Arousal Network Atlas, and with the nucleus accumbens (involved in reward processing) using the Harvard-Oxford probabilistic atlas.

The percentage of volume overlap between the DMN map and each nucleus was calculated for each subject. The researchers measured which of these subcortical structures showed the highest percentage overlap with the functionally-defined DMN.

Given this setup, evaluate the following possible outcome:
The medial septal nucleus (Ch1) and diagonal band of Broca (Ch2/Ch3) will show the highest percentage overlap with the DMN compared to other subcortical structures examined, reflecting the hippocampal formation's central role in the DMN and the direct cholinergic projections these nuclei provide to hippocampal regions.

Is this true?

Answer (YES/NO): NO